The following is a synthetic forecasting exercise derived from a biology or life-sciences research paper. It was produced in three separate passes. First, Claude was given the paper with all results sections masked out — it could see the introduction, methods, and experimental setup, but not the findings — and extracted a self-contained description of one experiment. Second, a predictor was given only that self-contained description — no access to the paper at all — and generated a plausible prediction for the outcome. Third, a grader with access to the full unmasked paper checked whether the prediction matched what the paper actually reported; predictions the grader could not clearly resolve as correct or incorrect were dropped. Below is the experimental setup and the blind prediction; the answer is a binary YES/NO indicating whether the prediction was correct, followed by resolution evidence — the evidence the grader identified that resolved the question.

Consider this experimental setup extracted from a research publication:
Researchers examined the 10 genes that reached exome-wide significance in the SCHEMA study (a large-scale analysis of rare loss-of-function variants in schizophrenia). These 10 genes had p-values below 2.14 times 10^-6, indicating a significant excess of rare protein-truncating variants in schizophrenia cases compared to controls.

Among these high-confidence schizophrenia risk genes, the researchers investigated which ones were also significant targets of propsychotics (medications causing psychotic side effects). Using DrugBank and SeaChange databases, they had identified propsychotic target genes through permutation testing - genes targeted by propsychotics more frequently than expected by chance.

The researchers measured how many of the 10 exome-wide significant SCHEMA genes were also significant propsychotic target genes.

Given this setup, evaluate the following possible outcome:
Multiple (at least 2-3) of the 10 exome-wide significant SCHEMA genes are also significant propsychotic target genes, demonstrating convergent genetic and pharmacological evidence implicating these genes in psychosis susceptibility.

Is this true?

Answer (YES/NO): NO